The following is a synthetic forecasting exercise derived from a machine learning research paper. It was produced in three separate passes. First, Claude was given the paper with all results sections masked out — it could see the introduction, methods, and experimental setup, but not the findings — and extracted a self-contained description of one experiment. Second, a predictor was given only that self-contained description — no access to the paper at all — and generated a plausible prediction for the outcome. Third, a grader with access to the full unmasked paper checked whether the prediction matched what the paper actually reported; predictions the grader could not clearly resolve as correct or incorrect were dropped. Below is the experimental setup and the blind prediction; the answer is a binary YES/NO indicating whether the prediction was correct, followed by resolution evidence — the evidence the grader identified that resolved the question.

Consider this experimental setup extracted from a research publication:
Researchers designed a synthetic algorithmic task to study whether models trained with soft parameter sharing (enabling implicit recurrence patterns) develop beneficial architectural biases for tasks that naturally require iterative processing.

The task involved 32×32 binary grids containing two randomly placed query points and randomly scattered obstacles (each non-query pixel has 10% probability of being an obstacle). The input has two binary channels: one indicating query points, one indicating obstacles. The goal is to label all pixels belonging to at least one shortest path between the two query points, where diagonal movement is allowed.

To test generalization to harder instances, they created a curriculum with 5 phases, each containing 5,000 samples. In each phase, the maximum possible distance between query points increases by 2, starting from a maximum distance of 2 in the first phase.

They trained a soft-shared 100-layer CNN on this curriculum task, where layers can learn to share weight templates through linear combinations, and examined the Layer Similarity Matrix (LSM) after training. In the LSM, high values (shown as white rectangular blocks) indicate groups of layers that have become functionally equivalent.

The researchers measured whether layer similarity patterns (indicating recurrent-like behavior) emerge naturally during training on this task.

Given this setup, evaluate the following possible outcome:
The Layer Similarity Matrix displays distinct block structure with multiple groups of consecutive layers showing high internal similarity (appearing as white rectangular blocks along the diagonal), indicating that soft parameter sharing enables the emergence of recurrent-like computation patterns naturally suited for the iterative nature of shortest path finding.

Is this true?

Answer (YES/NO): YES